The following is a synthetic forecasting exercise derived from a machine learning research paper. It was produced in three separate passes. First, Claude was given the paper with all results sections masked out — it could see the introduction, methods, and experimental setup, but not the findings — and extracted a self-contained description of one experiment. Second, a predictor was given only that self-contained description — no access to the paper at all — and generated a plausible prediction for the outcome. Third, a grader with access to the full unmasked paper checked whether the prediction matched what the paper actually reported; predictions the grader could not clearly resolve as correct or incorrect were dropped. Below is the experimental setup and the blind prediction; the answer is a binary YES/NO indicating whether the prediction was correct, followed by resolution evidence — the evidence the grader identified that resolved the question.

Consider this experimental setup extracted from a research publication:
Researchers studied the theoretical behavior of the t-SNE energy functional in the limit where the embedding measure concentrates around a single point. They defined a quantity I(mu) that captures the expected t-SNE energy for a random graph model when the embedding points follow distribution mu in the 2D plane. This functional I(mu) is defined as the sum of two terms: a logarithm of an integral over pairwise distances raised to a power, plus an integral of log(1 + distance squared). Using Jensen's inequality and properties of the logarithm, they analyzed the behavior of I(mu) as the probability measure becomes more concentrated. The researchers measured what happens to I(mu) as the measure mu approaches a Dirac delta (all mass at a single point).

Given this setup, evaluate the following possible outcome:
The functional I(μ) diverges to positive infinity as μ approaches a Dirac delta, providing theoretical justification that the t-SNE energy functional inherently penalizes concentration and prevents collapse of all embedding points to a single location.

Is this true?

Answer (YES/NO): NO